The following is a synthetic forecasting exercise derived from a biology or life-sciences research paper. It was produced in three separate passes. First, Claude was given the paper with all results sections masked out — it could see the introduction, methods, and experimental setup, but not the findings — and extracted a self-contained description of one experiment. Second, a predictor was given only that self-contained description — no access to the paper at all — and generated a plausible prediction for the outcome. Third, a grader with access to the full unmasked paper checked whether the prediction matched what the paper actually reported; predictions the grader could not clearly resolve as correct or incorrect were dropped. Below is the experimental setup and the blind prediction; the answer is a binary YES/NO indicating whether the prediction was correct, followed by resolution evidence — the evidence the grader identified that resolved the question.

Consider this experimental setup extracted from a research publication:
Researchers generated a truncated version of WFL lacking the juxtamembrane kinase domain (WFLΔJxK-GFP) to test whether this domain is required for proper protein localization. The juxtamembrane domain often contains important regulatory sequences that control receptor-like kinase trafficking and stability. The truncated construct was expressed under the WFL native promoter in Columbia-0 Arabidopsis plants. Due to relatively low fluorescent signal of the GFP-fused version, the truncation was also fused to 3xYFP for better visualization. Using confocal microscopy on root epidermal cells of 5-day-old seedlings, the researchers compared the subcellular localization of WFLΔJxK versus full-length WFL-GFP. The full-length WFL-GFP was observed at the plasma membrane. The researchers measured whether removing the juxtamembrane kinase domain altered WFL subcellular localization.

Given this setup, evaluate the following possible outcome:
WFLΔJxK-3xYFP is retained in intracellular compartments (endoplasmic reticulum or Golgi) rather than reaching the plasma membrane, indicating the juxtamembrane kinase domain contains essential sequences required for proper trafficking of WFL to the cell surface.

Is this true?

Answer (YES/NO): NO